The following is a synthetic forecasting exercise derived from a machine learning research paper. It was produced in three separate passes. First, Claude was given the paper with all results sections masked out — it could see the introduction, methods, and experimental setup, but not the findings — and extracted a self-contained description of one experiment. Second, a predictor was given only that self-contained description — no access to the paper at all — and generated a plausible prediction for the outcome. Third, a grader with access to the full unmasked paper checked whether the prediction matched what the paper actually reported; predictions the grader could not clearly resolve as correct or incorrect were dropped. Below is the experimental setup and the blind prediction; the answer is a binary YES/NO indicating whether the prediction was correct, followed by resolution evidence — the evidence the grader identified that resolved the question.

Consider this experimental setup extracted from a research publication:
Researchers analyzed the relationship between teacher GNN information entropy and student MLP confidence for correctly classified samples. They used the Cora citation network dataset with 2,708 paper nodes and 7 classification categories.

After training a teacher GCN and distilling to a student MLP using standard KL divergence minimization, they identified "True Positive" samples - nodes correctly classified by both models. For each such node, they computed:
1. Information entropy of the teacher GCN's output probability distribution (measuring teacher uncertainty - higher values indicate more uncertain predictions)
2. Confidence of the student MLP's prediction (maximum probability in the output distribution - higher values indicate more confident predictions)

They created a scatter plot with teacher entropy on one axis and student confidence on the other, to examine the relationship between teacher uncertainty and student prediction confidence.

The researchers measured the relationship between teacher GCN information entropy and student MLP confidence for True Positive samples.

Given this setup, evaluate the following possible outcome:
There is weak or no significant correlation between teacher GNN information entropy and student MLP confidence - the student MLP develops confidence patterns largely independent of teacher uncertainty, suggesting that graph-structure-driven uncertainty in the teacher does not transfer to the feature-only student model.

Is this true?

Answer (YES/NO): NO